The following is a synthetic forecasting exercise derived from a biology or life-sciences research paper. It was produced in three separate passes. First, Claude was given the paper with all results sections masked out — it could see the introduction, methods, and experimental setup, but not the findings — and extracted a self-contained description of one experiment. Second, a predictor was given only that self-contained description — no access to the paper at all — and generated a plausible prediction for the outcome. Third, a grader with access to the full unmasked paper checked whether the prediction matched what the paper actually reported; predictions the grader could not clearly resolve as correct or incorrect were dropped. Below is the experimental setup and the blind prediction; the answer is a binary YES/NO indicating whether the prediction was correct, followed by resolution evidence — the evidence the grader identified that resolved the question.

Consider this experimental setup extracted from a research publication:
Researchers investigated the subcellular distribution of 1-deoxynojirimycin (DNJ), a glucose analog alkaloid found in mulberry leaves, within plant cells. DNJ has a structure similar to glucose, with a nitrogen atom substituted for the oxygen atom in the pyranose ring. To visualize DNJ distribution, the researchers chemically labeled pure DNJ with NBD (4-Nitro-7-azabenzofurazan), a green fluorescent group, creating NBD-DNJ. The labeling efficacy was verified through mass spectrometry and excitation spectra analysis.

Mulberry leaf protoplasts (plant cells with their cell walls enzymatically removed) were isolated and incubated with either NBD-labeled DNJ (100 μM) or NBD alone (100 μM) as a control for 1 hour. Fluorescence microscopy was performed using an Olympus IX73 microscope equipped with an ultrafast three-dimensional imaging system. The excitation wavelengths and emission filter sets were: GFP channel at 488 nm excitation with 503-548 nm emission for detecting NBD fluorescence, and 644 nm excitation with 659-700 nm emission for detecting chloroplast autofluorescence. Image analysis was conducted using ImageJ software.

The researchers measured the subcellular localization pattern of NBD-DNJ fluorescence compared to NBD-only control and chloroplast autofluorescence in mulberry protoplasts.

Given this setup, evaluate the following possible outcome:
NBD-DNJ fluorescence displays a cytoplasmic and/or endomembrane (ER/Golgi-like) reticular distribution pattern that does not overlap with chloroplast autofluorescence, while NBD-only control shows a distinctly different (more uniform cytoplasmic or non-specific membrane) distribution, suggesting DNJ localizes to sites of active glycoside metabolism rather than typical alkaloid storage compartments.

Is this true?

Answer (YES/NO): NO